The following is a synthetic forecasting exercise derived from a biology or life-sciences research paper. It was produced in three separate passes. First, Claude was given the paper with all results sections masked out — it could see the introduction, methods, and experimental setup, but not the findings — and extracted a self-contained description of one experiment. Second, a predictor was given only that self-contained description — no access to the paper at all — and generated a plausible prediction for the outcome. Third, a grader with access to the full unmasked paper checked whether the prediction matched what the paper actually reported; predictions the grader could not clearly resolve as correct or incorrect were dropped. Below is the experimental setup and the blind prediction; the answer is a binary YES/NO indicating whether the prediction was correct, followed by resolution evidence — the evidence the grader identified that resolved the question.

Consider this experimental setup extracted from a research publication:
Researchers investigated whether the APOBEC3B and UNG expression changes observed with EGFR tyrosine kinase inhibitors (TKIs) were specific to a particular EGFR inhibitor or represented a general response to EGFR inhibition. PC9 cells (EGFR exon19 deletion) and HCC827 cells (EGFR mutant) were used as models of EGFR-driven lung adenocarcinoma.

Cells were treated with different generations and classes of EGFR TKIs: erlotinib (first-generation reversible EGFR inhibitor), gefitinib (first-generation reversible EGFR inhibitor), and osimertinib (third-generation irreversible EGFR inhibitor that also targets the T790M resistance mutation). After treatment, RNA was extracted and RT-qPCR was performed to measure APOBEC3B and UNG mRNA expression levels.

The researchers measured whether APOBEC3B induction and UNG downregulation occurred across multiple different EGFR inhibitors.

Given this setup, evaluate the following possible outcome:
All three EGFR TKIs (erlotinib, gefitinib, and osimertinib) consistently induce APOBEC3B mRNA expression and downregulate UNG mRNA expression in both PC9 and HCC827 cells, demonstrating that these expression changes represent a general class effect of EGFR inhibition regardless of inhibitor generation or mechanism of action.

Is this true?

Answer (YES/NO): YES